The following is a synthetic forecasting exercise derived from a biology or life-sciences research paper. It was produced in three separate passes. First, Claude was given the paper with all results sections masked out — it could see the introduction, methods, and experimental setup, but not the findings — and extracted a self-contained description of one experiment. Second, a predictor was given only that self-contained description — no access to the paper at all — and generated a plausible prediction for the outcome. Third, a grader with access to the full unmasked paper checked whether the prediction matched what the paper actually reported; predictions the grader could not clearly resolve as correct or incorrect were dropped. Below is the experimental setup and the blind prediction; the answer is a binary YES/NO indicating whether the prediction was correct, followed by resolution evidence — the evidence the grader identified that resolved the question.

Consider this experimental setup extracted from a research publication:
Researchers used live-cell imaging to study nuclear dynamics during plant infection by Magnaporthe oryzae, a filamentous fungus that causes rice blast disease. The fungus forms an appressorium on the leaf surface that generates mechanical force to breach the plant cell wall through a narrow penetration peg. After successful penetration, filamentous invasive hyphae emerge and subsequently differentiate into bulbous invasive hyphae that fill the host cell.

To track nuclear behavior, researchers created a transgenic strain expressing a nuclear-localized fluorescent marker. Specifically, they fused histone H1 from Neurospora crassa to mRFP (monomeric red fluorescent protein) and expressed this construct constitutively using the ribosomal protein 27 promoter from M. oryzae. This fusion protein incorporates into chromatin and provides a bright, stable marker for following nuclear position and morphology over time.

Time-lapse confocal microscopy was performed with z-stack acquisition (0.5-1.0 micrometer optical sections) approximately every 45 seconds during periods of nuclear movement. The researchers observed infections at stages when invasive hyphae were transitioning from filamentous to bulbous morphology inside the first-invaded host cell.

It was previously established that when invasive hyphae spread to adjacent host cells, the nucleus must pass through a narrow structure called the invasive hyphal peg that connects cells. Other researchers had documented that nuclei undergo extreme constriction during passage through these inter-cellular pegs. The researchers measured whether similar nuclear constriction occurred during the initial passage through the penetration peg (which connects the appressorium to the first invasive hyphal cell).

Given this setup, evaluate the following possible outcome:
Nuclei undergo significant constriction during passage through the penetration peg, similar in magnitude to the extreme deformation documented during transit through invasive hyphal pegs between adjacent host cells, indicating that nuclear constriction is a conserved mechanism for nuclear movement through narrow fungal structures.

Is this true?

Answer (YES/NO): YES